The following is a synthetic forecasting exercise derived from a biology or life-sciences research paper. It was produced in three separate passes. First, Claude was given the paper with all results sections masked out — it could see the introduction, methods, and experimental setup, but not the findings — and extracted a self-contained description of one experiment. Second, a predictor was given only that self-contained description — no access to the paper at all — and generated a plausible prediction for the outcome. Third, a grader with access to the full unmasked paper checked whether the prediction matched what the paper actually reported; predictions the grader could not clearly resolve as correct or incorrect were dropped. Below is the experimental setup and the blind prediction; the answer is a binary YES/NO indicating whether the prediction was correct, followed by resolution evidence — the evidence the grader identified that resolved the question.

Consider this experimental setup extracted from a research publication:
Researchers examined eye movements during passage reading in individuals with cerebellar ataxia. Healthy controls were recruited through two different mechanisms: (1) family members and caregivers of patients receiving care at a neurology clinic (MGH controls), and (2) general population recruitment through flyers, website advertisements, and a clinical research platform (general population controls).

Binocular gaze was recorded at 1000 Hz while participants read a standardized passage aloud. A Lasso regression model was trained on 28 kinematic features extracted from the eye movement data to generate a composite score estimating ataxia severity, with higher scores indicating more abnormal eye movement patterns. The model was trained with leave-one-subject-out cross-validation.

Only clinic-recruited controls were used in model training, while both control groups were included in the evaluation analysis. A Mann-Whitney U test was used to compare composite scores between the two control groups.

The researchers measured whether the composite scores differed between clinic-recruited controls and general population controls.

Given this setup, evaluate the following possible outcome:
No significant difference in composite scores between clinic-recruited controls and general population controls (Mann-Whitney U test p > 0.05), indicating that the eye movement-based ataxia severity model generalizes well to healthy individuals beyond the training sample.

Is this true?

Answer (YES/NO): YES